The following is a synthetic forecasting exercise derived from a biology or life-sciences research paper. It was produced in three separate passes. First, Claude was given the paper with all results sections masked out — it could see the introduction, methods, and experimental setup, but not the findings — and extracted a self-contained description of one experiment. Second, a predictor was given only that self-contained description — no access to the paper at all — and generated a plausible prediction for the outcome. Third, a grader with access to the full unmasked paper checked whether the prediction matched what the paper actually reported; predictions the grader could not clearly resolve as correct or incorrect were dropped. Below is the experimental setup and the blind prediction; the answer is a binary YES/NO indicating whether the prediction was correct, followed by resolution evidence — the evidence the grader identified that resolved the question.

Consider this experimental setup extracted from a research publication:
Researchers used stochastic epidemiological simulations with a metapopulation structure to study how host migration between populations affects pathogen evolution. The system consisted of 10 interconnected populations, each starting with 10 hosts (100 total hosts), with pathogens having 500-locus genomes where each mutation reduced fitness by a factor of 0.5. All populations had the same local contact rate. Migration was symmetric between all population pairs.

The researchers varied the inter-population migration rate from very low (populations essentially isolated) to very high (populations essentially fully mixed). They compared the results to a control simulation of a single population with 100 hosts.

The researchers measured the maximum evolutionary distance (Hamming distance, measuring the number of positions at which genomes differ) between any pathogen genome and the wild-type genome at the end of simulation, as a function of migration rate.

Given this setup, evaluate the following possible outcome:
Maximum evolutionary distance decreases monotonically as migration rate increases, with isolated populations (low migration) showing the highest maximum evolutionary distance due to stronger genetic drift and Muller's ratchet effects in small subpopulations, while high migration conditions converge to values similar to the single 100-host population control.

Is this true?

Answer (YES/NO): NO